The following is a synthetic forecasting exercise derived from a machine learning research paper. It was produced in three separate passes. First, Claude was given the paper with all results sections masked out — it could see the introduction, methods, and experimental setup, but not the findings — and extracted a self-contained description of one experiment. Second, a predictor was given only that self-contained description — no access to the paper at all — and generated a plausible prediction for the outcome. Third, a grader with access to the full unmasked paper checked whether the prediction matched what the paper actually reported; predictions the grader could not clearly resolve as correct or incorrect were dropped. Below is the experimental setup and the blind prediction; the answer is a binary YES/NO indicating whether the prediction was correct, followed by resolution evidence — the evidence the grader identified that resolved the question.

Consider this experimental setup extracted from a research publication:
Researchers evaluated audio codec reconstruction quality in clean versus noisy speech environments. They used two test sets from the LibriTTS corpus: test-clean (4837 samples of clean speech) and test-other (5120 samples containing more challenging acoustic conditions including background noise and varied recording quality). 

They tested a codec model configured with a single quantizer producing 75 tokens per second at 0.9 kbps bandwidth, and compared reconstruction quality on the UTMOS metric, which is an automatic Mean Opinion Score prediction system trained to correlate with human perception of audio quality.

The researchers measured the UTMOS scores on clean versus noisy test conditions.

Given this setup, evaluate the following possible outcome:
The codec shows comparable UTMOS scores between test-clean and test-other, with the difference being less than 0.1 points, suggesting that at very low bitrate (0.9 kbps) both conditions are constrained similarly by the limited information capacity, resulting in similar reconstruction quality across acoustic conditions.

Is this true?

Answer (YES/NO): NO